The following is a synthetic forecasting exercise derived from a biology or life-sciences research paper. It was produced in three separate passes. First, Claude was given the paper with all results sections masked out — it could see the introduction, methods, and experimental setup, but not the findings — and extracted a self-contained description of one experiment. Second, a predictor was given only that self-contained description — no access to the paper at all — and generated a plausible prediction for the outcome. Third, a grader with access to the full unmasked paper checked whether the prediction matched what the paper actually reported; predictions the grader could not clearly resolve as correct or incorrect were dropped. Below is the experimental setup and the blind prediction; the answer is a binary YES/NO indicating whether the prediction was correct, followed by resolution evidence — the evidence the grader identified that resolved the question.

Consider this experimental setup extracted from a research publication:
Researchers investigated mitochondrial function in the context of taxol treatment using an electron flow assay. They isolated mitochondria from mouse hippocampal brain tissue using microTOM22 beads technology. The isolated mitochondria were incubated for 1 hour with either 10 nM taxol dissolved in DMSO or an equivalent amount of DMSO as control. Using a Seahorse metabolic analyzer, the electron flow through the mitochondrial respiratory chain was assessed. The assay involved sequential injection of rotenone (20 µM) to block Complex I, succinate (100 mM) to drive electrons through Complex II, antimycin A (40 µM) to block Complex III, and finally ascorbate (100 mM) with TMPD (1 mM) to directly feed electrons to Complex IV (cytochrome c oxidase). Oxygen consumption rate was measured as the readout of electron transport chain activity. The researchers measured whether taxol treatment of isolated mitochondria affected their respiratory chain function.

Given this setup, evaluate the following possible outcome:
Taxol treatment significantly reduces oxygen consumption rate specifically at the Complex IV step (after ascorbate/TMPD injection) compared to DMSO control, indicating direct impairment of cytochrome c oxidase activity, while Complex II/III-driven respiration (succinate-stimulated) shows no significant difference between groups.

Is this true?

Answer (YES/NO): NO